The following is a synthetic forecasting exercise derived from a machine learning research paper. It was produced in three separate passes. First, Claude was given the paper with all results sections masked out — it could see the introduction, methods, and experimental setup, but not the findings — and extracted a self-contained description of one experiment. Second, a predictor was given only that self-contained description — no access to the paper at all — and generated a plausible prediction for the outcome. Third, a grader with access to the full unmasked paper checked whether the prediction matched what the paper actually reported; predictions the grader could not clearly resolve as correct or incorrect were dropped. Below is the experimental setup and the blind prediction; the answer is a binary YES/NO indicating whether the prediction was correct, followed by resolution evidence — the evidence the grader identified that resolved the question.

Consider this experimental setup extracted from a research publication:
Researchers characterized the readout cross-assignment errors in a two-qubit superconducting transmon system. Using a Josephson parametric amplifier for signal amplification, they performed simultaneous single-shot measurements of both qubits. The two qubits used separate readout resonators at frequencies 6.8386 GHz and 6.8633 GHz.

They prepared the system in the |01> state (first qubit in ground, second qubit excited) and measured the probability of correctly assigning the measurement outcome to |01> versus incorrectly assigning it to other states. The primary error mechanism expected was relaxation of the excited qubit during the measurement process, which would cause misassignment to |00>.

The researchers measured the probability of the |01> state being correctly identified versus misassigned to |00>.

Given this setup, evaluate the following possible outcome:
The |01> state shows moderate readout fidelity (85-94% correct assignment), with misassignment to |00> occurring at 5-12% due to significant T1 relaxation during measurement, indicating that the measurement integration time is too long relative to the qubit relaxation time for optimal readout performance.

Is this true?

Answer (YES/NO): YES